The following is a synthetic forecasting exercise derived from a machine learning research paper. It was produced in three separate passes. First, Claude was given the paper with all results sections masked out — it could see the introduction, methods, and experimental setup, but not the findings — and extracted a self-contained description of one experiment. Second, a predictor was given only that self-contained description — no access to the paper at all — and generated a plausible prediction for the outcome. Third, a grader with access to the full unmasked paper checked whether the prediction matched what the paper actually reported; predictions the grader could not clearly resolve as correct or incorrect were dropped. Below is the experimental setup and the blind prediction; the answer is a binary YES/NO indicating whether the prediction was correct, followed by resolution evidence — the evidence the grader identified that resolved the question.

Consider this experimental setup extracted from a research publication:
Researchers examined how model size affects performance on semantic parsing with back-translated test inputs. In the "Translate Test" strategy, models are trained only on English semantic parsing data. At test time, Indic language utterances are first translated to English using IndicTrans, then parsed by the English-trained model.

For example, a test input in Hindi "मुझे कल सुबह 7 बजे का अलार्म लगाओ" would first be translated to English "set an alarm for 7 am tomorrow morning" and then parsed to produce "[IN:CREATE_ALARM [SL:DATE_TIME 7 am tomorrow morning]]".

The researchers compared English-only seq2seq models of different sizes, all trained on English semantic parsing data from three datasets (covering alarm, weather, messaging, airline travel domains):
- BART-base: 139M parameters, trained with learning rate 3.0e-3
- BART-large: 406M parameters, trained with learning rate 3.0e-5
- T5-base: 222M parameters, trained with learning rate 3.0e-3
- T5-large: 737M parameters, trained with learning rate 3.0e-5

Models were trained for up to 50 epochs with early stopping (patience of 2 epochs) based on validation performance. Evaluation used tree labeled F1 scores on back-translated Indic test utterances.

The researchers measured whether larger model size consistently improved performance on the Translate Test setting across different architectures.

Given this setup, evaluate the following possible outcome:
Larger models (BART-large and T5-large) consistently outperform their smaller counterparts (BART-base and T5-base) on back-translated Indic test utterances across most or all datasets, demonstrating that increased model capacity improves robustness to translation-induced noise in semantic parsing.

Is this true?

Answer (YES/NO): YES